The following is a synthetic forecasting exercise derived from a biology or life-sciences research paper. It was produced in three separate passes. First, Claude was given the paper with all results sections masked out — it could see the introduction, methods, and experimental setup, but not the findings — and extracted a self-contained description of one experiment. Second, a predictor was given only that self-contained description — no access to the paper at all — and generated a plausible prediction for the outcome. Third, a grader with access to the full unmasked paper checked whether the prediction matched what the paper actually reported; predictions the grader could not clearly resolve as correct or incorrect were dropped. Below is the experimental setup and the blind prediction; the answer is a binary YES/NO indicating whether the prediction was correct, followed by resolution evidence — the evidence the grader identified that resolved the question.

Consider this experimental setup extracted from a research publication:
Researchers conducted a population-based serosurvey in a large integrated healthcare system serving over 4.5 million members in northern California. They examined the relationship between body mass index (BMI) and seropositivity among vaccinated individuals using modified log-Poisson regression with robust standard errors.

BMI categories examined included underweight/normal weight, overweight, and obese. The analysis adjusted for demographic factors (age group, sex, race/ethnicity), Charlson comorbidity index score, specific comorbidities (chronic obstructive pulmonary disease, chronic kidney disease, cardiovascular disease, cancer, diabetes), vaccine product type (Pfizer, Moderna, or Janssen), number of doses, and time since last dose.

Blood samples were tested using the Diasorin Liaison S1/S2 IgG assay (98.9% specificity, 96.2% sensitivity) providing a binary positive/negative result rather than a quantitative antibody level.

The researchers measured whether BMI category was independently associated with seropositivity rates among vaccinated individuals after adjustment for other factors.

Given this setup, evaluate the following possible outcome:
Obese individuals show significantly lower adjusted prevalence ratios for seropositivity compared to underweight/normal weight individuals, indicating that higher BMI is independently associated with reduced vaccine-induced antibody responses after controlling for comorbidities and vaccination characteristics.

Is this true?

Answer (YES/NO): NO